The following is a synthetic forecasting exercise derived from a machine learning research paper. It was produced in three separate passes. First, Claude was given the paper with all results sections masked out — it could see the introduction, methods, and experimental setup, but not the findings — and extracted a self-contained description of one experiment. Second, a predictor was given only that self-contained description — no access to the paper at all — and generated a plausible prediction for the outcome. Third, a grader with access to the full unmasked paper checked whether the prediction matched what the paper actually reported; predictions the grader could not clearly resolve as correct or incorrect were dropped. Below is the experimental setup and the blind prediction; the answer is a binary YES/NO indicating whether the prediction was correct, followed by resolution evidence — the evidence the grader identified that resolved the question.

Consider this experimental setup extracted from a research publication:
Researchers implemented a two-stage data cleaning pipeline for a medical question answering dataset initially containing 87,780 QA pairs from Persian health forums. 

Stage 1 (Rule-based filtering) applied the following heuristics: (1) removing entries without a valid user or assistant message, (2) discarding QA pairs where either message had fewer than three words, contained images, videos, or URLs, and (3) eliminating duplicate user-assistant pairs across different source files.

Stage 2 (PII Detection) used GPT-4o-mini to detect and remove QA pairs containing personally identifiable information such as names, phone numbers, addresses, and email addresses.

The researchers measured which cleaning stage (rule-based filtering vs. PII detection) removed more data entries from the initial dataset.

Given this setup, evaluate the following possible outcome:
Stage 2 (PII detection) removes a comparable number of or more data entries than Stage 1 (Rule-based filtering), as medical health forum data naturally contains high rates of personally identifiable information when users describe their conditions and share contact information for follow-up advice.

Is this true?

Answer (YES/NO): NO